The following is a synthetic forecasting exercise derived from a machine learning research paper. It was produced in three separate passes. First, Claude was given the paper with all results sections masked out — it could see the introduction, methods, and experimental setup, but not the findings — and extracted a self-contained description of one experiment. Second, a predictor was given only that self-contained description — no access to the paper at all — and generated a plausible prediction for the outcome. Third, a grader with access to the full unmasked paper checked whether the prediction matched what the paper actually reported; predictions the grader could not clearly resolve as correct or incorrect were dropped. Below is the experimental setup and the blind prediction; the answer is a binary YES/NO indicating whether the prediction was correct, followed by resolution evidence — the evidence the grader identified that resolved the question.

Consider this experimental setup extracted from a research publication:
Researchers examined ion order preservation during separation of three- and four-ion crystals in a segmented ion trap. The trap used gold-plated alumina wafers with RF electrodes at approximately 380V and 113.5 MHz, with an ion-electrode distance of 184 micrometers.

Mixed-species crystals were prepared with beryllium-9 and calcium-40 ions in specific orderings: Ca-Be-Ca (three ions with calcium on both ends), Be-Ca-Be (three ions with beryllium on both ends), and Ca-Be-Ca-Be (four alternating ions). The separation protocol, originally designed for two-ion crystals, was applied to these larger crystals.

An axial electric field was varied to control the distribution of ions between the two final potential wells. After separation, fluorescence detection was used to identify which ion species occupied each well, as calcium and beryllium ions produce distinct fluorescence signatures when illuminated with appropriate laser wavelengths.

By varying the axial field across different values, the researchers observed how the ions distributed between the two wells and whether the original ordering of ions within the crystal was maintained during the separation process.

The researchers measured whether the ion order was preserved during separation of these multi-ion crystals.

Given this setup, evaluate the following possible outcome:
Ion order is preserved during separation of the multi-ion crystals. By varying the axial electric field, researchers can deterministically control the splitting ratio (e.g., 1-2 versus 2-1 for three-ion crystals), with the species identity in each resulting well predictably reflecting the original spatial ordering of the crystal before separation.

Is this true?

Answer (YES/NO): YES